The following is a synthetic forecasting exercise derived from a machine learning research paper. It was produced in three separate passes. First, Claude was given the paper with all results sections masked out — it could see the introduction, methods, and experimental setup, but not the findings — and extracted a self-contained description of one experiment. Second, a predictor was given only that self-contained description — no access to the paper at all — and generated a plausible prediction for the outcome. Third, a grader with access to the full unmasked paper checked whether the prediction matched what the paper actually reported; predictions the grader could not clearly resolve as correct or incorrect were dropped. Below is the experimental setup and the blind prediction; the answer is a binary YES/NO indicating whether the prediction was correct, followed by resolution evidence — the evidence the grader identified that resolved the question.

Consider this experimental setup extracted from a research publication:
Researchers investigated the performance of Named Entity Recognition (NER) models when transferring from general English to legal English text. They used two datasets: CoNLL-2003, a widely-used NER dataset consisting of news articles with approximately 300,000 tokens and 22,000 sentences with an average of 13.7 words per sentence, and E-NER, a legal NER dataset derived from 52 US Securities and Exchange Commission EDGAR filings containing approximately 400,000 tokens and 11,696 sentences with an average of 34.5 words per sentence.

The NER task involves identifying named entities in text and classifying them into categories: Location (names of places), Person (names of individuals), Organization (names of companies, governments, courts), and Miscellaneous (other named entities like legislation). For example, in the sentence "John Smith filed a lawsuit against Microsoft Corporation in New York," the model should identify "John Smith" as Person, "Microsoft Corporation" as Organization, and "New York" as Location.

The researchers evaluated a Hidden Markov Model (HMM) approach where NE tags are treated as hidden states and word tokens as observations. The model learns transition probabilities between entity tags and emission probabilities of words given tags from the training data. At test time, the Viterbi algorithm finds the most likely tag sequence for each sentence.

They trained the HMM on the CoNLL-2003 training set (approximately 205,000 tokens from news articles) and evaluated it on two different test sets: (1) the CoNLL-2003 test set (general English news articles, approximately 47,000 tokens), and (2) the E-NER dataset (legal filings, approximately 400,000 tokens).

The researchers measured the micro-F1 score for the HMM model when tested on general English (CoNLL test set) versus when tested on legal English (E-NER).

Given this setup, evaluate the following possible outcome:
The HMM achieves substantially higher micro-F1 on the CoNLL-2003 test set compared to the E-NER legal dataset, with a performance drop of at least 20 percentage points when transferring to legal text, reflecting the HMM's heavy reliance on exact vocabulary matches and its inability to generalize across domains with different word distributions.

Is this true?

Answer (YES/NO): YES